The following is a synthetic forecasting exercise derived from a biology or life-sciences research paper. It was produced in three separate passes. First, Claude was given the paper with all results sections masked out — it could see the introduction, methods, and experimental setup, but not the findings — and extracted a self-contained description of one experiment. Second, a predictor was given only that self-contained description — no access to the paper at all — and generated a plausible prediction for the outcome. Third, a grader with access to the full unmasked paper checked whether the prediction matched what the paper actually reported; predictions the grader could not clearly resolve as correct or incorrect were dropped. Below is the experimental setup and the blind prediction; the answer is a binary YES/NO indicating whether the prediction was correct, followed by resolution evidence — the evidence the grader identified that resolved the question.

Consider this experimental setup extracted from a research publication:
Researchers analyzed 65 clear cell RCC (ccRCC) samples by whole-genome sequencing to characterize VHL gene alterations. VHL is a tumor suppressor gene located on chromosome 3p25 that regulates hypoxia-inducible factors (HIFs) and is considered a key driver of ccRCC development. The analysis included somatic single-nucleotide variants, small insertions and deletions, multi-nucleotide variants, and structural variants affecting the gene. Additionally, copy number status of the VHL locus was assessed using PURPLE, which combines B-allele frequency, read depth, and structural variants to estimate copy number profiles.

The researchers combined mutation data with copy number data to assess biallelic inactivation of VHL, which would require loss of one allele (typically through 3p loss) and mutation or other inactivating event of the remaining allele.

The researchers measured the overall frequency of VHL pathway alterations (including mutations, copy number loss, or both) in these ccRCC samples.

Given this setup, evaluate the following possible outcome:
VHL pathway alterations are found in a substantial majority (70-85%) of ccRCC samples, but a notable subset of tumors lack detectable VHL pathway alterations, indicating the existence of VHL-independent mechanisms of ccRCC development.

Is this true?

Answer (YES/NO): YES